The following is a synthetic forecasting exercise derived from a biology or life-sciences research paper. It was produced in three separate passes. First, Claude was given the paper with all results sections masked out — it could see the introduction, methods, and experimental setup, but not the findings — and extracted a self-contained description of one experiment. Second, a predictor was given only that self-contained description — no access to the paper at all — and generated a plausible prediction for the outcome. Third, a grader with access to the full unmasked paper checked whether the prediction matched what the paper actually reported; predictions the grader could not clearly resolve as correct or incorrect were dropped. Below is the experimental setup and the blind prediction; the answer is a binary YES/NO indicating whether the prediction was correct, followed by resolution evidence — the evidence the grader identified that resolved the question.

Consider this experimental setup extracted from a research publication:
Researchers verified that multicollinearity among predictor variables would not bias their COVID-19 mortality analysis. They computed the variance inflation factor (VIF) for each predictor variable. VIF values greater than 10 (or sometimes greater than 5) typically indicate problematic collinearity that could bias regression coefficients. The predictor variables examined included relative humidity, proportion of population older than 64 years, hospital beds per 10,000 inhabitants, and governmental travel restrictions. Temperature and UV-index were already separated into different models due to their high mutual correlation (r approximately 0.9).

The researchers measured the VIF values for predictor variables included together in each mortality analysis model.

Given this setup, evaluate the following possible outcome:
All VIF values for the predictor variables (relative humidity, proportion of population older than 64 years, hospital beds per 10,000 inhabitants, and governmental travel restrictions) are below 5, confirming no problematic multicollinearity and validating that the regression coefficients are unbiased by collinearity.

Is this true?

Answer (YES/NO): YES